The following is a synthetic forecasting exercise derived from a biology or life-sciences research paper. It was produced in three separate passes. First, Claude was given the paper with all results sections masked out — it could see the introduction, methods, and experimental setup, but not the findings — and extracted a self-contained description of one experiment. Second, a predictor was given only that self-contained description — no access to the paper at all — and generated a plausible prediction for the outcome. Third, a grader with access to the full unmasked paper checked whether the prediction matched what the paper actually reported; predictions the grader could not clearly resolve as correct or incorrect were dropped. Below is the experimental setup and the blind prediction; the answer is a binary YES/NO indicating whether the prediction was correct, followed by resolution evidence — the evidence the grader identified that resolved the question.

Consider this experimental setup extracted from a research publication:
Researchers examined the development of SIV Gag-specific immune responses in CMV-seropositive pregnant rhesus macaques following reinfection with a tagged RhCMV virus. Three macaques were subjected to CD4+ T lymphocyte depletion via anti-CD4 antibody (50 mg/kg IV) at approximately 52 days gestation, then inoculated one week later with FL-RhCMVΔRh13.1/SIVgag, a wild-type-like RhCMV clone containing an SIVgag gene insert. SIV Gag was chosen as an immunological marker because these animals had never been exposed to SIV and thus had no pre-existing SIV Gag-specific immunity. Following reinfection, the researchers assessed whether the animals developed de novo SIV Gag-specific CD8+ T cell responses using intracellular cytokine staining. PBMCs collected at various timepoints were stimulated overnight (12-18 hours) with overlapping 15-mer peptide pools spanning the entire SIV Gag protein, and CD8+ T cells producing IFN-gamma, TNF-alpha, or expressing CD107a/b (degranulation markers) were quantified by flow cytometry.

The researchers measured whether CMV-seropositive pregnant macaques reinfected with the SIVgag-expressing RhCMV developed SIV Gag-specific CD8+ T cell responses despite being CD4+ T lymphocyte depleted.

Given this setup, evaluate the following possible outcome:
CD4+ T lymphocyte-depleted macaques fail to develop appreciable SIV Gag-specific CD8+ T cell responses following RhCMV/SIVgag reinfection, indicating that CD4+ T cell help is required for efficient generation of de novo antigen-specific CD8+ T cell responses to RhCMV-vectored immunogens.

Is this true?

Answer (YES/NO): NO